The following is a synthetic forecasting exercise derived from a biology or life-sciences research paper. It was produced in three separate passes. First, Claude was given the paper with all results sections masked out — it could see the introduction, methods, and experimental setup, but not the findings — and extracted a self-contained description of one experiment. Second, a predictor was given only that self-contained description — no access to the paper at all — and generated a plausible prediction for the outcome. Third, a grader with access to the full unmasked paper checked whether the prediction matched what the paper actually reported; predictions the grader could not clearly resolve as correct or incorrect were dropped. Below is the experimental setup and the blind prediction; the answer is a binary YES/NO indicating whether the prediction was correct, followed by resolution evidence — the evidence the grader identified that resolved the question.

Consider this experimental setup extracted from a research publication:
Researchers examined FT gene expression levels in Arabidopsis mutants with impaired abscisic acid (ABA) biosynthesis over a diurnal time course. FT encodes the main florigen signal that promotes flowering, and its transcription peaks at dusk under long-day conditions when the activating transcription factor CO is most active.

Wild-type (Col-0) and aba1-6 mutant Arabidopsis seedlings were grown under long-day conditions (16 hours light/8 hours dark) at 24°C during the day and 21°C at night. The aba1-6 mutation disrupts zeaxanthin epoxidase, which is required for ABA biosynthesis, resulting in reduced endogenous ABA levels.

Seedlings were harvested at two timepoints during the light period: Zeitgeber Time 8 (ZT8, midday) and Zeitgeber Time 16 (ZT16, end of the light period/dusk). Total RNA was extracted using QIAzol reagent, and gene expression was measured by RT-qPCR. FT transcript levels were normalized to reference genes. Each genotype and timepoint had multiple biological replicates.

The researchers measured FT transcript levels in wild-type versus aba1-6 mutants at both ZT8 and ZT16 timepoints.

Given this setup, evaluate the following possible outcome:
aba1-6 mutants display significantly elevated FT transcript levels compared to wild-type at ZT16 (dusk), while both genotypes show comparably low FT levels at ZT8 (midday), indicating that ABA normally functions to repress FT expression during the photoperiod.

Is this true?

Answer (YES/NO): NO